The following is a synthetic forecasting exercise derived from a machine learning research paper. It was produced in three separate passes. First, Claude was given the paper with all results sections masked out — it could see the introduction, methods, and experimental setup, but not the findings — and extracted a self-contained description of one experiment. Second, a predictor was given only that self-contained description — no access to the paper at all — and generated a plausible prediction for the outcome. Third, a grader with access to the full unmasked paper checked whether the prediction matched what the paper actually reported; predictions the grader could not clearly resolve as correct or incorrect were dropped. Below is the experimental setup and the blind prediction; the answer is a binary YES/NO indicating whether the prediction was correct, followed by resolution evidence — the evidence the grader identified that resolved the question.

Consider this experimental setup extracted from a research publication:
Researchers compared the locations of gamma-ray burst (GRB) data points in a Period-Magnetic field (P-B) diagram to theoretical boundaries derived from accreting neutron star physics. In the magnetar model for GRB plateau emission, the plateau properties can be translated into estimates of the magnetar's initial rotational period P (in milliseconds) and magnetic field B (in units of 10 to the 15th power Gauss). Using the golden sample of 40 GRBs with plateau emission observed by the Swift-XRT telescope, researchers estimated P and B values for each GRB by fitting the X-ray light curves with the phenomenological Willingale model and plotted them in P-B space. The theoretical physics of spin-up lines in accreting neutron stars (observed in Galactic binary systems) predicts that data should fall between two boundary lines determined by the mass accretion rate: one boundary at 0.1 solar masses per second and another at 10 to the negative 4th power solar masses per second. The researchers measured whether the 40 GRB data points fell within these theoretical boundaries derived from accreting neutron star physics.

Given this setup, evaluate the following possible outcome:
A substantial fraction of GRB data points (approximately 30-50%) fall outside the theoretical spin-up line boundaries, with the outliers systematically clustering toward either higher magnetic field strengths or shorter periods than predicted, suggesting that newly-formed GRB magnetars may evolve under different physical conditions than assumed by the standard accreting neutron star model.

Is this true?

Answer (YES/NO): NO